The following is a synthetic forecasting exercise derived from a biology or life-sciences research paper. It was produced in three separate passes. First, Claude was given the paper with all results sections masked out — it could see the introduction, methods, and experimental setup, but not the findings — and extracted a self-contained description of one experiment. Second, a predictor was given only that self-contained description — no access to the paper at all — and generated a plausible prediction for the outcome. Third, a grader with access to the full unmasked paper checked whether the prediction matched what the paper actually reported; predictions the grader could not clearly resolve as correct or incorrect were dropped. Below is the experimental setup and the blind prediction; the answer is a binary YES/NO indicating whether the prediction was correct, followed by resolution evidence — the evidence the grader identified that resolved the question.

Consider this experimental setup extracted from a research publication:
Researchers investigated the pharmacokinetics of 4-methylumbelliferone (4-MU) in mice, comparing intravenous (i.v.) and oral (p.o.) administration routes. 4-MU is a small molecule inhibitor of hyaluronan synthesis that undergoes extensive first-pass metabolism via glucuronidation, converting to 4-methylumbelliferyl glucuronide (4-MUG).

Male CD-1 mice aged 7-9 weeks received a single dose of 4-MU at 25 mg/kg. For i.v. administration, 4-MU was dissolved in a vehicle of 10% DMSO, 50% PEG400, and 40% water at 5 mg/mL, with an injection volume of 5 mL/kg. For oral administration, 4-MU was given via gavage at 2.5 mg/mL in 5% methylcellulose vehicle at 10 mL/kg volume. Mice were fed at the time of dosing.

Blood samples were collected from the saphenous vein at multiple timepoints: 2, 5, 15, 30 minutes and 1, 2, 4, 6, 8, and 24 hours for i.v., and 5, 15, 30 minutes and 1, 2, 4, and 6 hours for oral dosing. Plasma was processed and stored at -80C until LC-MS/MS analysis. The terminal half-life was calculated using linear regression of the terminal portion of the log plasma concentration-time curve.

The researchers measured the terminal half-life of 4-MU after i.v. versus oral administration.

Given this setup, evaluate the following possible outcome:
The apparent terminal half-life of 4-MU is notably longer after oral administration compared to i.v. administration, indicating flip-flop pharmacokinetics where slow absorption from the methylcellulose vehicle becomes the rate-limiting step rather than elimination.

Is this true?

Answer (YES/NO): NO